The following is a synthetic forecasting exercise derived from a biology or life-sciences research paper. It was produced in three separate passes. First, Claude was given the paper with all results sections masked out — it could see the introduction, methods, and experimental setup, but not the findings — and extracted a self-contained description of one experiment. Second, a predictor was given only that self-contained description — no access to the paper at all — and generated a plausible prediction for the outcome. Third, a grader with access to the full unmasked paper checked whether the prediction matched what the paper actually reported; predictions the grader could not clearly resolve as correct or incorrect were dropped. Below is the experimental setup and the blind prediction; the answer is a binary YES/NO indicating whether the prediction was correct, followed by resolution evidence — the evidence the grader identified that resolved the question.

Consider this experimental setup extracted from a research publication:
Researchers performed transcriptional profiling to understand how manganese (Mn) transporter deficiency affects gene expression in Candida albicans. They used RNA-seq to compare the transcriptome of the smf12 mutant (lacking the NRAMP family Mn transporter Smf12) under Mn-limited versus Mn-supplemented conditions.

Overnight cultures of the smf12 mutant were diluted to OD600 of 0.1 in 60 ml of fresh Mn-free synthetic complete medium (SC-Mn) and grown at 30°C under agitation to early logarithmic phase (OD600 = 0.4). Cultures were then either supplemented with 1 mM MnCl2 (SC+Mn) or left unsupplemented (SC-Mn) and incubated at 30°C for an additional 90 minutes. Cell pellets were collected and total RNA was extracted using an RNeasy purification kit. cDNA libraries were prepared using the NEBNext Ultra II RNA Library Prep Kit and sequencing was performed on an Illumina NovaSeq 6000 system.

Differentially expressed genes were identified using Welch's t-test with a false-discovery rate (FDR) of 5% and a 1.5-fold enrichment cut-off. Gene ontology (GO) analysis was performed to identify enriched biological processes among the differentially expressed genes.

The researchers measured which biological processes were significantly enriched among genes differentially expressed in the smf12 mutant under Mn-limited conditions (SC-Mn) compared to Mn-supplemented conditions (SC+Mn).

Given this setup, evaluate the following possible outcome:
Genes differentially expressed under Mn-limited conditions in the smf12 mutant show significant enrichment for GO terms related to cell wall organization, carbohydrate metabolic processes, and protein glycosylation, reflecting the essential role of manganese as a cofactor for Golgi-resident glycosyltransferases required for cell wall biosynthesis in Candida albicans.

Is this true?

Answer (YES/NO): YES